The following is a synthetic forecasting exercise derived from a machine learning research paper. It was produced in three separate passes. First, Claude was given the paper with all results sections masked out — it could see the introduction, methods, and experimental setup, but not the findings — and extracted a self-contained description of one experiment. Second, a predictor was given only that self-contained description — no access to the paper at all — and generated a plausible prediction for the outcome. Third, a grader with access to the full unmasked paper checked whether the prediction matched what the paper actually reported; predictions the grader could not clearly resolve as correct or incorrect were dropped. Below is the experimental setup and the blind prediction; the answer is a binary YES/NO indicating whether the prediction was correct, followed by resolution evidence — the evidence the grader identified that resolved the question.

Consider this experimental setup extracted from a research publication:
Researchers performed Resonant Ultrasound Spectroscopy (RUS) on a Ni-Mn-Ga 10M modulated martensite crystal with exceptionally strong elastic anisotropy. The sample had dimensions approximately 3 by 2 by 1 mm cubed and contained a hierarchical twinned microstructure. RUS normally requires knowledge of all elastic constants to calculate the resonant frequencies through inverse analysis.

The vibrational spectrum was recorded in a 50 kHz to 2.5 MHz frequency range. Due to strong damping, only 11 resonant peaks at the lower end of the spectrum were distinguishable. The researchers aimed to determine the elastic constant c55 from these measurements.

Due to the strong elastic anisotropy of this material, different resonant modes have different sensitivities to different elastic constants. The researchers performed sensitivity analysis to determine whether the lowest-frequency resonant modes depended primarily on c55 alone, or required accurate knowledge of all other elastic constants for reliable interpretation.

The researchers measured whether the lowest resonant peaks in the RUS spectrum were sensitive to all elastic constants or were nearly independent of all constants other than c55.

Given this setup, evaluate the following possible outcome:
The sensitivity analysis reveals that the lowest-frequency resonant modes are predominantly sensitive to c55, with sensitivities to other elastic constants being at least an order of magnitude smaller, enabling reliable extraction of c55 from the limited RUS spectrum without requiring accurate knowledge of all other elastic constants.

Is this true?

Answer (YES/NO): YES